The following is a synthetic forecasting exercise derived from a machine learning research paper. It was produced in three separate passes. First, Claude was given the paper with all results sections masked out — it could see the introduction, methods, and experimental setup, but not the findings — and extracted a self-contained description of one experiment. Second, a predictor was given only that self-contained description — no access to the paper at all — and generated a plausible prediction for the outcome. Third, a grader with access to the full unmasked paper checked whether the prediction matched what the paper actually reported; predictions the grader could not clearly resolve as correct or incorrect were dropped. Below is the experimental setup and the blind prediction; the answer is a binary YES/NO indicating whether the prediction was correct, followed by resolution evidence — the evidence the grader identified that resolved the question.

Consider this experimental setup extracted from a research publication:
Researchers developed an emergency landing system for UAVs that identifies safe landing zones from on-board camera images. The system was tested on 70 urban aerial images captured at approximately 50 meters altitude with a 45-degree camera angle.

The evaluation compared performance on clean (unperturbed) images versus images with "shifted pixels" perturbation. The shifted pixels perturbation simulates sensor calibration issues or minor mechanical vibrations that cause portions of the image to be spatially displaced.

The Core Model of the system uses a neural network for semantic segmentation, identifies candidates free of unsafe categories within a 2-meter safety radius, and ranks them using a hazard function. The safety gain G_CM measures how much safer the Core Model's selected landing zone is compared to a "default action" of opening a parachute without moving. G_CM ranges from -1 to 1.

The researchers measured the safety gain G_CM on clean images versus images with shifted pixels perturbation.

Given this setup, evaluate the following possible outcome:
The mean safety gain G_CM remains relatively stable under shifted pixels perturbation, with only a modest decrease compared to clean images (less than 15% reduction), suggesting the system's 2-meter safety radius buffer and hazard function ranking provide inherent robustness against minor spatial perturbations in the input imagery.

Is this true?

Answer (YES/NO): YES